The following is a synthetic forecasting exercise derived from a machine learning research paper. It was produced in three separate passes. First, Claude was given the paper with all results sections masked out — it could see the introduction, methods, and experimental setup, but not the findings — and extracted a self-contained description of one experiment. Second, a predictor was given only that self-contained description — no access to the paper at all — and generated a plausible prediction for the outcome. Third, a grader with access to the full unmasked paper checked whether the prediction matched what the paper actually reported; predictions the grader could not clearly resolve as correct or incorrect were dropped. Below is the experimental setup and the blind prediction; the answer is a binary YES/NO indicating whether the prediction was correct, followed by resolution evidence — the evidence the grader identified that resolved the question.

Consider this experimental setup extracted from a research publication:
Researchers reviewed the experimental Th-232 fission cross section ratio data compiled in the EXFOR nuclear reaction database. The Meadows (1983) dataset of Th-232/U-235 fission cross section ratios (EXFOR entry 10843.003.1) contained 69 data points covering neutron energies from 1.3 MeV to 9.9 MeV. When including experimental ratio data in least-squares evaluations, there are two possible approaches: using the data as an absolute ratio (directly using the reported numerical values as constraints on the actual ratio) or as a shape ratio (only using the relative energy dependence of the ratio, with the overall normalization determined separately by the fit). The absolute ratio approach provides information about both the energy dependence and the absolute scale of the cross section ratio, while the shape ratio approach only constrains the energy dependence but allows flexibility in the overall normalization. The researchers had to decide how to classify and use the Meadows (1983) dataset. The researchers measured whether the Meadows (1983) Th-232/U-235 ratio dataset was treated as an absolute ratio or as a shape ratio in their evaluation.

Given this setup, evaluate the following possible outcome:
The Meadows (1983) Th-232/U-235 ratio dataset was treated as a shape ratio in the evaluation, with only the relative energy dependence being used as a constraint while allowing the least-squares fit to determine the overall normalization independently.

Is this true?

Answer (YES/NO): YES